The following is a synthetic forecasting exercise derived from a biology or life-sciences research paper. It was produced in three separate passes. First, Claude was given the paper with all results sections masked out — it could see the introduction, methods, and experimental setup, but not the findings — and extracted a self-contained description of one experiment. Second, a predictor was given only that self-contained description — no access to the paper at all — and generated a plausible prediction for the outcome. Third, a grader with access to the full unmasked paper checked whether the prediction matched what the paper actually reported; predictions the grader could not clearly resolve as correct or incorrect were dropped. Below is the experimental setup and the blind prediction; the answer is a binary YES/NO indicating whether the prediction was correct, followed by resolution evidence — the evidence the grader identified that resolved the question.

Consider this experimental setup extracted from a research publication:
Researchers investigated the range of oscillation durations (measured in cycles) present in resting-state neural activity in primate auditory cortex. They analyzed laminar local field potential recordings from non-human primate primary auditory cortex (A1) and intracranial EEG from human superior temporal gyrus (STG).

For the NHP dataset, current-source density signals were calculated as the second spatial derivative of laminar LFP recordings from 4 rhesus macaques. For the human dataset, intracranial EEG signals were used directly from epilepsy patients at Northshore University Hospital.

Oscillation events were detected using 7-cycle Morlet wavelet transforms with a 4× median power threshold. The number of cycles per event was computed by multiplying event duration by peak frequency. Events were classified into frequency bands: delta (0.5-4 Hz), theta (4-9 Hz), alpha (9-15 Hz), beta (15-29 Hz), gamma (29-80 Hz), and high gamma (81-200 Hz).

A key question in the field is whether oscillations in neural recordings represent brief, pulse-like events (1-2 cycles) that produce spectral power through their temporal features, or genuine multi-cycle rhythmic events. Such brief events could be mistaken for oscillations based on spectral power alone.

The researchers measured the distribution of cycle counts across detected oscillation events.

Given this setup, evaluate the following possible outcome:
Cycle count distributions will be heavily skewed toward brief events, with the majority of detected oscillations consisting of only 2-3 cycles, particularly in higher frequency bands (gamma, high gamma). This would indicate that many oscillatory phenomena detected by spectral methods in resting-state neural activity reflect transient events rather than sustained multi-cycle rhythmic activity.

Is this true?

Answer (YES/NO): NO